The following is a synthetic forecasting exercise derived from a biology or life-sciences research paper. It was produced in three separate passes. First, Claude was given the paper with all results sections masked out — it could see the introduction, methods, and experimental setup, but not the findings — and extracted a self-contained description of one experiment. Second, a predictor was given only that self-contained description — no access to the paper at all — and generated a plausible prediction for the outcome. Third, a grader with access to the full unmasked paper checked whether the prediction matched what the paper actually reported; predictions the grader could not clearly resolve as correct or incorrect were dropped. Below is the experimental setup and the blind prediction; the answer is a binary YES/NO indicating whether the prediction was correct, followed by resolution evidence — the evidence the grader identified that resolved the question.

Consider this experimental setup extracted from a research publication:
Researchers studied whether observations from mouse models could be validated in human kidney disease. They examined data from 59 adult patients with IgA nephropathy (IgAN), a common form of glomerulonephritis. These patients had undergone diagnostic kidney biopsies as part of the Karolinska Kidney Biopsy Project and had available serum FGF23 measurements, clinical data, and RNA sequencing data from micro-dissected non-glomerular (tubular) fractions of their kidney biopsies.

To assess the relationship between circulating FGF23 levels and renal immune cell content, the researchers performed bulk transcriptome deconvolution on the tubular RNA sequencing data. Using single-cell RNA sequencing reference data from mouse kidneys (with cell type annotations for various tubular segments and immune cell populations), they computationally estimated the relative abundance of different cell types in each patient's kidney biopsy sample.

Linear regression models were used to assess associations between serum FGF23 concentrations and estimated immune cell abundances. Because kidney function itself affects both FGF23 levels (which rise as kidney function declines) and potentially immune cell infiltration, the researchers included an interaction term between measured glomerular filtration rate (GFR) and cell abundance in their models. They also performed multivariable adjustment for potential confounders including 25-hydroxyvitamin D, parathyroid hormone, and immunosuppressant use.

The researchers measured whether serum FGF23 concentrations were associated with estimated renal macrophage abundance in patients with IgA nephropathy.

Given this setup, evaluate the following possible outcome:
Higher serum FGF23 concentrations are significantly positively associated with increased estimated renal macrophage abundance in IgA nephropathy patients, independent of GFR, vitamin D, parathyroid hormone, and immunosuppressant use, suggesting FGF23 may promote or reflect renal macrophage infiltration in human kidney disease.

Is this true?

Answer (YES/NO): YES